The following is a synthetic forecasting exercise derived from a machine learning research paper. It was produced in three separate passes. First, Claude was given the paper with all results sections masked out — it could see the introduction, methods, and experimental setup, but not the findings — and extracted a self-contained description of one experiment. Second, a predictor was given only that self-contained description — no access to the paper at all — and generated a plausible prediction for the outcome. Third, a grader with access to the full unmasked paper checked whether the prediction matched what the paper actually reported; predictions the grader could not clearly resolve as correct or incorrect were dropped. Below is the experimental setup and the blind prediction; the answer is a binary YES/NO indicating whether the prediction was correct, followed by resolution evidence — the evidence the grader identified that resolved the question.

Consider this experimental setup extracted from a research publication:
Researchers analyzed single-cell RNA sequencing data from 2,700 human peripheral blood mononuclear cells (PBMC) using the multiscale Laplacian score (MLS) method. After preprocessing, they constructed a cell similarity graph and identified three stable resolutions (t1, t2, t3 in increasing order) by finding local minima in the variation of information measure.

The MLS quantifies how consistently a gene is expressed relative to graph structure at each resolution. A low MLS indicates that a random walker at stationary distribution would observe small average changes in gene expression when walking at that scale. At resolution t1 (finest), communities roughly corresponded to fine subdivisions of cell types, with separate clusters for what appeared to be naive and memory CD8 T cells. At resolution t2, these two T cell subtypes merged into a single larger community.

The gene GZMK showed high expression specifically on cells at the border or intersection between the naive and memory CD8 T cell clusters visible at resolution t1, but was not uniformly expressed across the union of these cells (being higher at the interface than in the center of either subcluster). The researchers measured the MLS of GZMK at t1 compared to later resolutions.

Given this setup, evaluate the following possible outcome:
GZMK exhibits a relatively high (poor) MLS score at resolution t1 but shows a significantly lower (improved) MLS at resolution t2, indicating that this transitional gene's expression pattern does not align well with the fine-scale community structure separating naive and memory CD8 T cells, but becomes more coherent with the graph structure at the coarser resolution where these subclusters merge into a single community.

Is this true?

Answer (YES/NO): NO